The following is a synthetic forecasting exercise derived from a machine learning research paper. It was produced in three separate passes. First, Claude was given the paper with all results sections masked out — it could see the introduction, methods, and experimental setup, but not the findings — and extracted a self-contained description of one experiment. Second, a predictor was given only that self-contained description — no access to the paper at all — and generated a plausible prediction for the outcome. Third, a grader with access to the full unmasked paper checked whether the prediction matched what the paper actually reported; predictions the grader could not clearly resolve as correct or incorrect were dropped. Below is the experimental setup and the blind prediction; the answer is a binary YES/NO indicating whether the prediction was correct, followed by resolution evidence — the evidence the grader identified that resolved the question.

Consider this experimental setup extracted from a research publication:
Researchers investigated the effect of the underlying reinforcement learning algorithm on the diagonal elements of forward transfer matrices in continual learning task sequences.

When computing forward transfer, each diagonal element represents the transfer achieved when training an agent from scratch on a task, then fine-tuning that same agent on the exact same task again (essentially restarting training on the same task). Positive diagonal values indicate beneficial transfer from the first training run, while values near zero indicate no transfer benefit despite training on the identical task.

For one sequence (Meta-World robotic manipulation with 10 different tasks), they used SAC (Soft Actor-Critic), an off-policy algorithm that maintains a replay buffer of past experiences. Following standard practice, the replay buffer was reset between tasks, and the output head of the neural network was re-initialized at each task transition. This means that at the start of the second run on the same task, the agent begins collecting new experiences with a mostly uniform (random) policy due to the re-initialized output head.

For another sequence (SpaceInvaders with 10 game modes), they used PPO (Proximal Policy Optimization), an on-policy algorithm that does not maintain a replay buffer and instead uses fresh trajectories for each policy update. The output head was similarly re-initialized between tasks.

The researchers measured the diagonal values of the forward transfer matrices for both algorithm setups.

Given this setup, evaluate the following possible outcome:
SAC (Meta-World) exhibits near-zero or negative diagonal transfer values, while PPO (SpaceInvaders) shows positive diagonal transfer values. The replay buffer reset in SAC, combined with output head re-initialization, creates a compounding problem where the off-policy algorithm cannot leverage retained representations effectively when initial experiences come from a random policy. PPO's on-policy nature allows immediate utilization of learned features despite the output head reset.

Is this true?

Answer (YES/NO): YES